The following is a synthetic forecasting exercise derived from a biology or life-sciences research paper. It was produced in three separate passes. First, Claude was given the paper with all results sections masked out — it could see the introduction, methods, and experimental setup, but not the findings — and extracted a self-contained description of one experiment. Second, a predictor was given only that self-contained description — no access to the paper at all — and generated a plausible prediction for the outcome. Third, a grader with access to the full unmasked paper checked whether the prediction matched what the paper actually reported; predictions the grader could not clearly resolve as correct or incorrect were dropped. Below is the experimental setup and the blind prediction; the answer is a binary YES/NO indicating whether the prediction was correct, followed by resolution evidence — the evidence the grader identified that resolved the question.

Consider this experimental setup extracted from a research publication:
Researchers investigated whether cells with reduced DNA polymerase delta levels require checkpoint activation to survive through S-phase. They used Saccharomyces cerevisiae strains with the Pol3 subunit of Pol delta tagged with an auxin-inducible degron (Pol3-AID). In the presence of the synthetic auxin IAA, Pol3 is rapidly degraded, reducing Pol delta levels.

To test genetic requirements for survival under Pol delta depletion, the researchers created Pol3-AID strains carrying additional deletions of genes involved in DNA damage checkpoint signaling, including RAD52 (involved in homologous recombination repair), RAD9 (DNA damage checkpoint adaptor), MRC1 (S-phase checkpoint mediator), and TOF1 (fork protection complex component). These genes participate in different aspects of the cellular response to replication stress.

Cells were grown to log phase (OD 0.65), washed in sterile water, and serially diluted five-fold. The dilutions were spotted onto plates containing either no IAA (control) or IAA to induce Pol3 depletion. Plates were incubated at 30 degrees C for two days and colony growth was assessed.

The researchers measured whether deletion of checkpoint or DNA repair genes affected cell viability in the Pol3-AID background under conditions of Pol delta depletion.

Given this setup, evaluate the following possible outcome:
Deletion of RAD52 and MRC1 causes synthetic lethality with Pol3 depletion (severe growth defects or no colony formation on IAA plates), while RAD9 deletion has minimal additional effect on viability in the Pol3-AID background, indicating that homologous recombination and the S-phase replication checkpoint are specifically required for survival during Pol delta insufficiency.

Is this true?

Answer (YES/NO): NO